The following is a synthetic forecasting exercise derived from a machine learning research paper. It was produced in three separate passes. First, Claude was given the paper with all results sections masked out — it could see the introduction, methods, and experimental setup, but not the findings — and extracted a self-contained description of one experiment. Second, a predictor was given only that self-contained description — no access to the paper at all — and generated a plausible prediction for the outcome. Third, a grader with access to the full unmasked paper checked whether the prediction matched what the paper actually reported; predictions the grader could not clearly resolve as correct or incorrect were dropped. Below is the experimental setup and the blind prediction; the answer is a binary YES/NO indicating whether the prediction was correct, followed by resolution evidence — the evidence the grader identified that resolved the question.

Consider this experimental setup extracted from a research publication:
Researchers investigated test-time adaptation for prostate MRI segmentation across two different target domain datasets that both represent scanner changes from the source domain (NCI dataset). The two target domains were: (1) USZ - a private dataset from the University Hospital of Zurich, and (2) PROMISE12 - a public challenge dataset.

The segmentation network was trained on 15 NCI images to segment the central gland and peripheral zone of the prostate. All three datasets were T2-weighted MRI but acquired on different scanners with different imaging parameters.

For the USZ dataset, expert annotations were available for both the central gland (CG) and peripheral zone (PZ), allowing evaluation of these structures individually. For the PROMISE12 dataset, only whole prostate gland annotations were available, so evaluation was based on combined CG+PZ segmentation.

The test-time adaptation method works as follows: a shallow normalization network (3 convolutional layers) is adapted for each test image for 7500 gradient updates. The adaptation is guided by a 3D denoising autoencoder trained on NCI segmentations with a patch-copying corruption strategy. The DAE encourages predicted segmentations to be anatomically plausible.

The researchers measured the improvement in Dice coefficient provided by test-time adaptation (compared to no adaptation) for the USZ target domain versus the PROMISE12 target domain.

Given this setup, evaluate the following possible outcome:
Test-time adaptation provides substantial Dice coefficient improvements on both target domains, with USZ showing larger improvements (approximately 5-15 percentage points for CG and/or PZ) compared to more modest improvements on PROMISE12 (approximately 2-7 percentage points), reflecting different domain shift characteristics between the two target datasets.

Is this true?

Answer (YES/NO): NO